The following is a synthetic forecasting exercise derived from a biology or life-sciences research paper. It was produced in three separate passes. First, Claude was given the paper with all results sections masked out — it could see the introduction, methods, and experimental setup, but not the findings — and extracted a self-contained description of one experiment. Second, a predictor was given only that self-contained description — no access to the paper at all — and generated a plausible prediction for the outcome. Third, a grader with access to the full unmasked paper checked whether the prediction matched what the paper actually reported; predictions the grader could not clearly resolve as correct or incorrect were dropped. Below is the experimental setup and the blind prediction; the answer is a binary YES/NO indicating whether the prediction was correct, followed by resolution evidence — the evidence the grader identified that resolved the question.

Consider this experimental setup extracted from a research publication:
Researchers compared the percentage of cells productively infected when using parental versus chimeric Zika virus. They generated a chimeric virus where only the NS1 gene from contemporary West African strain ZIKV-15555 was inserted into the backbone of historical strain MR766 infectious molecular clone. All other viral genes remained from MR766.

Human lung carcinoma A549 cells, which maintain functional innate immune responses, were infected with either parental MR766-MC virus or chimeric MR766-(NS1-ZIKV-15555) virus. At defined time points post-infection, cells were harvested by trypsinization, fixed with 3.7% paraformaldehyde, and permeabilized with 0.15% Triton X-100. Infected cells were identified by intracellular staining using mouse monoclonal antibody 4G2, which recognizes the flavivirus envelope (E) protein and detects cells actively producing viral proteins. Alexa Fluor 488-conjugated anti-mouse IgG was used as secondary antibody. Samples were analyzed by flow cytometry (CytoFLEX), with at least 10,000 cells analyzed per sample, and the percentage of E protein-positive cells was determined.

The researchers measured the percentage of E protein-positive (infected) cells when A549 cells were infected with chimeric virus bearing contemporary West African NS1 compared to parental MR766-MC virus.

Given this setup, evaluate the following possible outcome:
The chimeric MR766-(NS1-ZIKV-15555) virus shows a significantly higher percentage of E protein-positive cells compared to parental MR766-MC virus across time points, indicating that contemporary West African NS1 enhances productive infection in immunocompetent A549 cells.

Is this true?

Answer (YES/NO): YES